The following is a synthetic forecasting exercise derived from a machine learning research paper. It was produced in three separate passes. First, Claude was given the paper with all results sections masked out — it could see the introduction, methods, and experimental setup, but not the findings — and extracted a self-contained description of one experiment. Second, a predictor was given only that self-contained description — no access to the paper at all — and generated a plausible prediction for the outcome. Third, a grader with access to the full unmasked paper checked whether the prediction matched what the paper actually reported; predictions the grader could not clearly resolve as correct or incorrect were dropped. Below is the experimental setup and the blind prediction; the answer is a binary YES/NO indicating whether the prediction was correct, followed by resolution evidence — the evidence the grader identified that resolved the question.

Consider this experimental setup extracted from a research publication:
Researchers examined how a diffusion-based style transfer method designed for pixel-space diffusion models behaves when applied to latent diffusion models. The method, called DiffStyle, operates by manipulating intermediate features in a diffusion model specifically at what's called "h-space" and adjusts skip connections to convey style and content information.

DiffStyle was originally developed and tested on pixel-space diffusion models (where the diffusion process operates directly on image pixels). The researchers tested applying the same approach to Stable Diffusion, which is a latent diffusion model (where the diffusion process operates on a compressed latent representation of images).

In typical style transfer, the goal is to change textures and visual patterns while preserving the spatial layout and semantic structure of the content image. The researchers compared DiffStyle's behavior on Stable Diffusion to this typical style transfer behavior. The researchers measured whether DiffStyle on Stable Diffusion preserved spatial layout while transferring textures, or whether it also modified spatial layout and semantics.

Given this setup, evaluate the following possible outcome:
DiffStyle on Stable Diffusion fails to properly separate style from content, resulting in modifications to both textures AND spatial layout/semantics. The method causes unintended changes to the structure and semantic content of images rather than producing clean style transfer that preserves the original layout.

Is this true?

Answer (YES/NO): YES